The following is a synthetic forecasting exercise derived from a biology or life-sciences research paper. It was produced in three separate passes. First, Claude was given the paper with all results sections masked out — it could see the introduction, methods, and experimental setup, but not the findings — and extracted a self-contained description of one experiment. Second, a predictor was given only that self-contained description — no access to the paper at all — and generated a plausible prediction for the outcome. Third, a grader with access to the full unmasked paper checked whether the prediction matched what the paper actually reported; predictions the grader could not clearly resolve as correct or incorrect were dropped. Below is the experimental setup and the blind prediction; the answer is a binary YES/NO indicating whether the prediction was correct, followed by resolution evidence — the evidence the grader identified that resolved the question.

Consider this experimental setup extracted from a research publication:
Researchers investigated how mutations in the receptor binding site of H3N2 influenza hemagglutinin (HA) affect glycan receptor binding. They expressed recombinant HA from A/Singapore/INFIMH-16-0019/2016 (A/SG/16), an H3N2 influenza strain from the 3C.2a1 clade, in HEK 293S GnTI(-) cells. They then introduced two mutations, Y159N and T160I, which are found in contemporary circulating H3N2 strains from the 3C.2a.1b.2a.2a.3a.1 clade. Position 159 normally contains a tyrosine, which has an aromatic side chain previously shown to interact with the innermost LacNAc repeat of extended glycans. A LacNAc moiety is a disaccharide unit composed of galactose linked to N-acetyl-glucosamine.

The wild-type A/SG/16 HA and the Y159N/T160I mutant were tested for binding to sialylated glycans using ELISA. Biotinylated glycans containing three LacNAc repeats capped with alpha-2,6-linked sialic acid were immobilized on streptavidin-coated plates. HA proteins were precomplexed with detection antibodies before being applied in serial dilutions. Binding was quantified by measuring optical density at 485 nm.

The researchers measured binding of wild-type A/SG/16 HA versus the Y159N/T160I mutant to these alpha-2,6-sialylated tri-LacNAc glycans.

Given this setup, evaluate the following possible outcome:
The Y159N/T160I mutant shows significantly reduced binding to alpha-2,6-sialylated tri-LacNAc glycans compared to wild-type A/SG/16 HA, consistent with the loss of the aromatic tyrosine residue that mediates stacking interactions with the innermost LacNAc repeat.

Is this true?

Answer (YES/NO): YES